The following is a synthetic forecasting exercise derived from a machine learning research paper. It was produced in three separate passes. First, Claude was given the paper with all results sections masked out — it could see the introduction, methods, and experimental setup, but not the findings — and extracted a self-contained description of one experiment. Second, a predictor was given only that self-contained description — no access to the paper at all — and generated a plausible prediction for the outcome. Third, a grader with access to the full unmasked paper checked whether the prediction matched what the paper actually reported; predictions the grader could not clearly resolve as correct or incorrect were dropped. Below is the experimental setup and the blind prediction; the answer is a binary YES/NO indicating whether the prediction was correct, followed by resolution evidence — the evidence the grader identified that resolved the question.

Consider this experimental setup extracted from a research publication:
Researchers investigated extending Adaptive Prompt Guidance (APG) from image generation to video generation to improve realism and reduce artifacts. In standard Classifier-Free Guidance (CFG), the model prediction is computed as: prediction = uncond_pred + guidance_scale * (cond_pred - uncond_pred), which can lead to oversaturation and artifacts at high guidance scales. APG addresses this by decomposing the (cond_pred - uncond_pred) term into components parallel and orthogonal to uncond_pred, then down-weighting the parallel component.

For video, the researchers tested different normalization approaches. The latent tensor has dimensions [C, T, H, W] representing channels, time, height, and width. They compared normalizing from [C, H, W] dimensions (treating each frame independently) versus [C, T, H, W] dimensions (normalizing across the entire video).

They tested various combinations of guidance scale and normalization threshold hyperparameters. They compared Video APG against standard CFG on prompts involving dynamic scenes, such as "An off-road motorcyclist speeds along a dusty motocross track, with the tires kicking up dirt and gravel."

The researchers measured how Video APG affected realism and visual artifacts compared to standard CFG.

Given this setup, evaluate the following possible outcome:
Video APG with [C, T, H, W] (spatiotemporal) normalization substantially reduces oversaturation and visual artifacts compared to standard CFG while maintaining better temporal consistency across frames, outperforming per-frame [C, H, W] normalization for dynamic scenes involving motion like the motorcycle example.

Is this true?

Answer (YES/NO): NO